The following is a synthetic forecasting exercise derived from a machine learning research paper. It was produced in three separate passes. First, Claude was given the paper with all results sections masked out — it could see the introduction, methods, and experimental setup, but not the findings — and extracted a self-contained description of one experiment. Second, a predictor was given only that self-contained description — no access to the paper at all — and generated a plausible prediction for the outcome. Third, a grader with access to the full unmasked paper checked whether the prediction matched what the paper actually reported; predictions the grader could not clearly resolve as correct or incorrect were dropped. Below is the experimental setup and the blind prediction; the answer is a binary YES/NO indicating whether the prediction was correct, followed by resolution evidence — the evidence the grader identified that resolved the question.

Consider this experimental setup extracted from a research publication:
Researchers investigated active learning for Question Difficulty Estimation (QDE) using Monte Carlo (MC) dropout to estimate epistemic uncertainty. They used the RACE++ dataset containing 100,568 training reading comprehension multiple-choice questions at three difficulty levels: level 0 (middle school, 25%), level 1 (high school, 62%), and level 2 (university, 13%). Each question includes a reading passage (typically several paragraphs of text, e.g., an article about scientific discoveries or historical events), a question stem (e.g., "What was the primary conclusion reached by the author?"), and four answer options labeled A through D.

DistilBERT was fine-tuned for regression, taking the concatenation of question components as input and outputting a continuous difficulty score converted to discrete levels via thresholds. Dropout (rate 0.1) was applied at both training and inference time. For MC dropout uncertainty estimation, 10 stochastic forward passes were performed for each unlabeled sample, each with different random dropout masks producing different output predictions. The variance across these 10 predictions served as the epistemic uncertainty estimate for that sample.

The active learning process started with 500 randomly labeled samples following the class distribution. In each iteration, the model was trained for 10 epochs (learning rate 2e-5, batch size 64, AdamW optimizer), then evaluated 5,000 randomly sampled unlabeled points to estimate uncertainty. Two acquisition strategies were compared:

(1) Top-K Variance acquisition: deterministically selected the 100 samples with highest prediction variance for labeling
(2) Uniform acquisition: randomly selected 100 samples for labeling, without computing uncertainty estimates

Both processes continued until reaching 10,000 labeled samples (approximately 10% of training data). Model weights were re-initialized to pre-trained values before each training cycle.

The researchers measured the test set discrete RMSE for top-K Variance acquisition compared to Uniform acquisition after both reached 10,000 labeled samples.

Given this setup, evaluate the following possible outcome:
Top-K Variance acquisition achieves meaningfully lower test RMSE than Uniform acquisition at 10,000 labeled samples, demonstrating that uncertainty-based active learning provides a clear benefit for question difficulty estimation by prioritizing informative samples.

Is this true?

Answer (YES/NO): NO